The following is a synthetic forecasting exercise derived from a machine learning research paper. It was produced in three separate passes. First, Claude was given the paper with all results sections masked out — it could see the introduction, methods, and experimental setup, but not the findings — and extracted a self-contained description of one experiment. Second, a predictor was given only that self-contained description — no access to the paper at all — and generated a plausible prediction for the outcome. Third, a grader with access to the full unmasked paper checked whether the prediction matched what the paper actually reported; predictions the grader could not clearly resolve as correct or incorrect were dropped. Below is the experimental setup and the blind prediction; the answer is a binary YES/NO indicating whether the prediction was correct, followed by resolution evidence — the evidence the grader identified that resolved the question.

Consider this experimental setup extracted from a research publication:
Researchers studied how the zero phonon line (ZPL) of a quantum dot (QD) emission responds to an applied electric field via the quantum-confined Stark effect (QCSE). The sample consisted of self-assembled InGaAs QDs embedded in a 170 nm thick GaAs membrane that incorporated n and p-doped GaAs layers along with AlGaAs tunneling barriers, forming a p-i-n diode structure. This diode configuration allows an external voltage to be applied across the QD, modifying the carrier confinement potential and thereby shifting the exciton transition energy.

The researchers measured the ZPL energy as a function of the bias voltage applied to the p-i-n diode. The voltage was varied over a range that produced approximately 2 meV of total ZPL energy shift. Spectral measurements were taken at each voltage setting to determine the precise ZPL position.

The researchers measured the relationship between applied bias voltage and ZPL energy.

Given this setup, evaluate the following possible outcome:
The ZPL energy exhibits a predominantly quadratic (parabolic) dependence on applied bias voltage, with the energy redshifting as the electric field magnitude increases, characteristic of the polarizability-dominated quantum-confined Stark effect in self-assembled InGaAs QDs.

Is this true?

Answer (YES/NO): YES